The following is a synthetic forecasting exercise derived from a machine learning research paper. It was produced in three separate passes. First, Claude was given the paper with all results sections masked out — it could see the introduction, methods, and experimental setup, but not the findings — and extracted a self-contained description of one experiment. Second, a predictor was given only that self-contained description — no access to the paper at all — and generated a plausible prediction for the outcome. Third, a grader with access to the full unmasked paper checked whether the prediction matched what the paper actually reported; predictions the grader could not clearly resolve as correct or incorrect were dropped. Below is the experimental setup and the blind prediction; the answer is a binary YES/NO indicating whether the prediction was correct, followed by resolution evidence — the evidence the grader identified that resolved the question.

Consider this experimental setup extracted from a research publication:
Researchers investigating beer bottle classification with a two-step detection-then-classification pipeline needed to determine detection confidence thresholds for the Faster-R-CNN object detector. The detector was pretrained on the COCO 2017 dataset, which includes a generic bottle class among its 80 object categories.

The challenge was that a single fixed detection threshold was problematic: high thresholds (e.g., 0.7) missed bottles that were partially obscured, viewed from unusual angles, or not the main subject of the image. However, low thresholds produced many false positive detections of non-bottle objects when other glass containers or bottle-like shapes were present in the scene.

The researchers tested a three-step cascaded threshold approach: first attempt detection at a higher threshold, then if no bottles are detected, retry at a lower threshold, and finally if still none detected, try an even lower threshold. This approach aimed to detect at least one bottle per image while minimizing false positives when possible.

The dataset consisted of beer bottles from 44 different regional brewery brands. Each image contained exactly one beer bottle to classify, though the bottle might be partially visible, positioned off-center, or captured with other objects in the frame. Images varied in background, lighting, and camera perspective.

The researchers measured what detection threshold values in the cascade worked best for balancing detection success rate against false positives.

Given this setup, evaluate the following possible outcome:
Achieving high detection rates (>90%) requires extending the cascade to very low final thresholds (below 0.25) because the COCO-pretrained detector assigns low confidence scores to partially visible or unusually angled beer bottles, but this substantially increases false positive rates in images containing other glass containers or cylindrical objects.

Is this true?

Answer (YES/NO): YES